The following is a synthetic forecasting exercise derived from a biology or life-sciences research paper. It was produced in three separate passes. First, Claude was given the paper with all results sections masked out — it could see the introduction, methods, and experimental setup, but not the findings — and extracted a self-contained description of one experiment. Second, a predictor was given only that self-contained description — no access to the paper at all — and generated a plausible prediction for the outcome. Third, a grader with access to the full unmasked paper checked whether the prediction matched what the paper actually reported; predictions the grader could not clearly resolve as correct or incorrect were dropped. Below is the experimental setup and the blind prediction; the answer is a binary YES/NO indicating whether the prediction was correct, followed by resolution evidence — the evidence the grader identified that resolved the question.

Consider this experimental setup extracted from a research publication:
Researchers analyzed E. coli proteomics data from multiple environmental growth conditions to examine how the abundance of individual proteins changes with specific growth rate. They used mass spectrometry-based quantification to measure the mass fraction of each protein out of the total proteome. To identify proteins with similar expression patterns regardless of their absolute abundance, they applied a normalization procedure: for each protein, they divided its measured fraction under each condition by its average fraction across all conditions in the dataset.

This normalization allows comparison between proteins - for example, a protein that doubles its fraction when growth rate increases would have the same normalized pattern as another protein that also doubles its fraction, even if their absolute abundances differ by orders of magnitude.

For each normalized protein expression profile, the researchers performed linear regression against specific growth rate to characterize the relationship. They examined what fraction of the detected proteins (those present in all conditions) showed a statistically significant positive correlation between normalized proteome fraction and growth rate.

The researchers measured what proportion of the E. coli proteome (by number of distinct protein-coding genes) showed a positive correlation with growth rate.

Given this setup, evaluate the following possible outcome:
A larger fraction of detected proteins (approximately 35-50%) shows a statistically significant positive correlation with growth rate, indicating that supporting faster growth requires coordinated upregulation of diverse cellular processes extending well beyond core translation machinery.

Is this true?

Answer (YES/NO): NO